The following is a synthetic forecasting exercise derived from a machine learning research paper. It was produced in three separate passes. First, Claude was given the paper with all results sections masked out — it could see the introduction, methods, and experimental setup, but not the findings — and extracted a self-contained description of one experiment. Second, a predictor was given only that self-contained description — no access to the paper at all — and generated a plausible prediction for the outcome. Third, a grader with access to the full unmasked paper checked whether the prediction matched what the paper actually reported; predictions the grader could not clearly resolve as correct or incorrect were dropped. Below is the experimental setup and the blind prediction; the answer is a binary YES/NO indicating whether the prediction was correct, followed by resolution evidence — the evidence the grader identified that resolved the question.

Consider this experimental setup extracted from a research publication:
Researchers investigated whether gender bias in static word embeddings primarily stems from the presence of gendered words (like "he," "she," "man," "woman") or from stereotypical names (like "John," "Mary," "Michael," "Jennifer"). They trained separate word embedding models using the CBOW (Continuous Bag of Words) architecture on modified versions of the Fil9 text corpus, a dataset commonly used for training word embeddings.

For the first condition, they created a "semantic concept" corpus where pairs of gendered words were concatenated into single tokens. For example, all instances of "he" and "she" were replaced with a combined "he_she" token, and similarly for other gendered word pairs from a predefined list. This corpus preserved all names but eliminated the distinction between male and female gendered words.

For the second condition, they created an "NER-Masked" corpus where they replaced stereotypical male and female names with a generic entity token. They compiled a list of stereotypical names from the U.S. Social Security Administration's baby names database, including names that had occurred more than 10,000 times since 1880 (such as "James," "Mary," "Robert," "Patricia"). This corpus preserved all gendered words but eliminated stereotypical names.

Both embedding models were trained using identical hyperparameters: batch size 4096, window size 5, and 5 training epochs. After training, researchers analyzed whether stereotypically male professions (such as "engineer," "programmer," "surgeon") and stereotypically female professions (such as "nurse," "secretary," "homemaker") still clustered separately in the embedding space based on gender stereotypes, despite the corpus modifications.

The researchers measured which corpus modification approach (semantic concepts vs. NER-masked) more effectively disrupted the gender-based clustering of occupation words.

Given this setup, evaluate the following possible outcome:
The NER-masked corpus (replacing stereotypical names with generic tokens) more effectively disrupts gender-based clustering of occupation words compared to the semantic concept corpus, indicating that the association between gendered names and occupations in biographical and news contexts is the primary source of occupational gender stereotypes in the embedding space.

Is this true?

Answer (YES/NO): YES